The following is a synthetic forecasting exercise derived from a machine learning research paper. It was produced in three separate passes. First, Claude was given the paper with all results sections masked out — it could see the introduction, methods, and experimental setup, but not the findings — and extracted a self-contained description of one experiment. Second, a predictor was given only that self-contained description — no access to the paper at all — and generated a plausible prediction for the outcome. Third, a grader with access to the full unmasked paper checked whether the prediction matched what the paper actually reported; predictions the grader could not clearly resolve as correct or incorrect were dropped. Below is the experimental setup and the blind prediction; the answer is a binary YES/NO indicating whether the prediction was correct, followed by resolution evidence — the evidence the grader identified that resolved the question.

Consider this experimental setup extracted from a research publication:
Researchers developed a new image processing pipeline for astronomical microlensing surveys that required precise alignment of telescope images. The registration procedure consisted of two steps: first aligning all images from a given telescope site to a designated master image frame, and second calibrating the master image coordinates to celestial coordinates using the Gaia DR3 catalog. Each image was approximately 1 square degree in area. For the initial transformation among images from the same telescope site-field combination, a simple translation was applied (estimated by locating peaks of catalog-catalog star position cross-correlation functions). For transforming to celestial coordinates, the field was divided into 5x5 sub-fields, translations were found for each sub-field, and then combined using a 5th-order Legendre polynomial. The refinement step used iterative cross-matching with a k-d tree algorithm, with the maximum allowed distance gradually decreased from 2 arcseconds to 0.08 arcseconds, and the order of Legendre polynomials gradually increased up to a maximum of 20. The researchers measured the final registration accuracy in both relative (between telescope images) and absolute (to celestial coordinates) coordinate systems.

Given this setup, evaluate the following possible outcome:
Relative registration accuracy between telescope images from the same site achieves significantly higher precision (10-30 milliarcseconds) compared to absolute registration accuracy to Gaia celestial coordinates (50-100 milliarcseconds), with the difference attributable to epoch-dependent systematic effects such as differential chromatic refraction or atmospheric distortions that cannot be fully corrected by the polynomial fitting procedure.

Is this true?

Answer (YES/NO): NO